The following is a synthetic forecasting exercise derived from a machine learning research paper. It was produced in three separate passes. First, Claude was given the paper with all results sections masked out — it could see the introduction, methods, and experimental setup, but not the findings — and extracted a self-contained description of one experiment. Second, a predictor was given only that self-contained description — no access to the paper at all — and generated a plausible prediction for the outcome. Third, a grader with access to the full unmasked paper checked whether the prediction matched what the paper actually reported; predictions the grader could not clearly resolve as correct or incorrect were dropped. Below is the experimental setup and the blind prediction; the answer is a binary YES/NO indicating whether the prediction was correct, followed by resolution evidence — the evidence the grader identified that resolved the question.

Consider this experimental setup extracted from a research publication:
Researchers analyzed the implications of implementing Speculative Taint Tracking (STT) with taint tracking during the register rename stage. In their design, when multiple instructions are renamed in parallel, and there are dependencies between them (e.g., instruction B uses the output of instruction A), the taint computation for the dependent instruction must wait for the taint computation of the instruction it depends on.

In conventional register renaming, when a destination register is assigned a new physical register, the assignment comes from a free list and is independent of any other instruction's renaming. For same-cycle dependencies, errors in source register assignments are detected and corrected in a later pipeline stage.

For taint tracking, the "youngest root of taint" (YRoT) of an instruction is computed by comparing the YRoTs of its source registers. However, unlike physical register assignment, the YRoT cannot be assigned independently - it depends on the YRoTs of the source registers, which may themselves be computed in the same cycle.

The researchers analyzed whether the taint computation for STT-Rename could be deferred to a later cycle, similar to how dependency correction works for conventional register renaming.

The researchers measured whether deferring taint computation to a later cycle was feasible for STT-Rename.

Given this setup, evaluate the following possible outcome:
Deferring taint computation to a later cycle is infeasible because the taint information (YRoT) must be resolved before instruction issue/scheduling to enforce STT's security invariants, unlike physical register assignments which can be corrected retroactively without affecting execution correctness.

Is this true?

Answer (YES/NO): NO